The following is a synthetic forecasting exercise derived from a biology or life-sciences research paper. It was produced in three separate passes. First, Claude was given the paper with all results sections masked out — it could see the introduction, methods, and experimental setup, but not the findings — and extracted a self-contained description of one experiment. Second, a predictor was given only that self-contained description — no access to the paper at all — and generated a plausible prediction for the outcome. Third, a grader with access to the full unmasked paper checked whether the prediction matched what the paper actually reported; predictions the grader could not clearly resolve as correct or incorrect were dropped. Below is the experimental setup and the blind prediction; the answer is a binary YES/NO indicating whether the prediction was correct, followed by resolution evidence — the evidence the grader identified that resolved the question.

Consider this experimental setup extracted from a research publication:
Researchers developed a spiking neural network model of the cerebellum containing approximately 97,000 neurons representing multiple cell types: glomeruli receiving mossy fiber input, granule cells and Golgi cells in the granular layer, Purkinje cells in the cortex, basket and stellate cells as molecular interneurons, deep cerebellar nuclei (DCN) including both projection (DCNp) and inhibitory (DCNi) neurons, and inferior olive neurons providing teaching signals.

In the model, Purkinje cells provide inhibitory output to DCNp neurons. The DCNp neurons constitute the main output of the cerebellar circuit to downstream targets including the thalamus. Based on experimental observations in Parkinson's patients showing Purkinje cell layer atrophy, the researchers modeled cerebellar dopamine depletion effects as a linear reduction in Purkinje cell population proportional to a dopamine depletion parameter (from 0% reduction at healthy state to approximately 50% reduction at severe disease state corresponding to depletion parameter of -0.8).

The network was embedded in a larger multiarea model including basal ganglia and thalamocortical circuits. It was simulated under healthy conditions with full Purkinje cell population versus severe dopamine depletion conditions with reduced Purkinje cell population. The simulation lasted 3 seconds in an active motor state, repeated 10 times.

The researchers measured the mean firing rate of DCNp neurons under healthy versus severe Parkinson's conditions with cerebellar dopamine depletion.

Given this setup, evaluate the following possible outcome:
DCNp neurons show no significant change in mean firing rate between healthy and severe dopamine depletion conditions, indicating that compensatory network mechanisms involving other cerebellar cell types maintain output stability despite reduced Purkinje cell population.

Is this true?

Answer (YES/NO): NO